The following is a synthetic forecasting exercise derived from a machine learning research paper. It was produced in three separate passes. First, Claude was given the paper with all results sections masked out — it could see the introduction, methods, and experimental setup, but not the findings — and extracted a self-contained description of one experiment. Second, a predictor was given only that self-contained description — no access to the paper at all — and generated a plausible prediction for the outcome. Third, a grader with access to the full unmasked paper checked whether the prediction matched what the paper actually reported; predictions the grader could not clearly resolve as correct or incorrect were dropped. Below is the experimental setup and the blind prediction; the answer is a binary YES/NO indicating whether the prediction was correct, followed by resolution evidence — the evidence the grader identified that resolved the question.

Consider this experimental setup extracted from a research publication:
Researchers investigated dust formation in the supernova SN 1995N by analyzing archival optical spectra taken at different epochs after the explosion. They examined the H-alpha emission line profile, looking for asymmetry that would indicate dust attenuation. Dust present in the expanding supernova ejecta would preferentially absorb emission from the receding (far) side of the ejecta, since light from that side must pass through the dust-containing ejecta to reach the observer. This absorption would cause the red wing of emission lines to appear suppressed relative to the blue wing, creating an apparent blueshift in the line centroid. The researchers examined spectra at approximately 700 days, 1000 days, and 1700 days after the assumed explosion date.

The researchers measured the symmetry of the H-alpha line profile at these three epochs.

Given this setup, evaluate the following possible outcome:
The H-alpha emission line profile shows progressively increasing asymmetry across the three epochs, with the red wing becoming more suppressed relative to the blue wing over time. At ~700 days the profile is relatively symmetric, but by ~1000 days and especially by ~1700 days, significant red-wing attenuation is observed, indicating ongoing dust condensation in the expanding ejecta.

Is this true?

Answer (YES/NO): YES